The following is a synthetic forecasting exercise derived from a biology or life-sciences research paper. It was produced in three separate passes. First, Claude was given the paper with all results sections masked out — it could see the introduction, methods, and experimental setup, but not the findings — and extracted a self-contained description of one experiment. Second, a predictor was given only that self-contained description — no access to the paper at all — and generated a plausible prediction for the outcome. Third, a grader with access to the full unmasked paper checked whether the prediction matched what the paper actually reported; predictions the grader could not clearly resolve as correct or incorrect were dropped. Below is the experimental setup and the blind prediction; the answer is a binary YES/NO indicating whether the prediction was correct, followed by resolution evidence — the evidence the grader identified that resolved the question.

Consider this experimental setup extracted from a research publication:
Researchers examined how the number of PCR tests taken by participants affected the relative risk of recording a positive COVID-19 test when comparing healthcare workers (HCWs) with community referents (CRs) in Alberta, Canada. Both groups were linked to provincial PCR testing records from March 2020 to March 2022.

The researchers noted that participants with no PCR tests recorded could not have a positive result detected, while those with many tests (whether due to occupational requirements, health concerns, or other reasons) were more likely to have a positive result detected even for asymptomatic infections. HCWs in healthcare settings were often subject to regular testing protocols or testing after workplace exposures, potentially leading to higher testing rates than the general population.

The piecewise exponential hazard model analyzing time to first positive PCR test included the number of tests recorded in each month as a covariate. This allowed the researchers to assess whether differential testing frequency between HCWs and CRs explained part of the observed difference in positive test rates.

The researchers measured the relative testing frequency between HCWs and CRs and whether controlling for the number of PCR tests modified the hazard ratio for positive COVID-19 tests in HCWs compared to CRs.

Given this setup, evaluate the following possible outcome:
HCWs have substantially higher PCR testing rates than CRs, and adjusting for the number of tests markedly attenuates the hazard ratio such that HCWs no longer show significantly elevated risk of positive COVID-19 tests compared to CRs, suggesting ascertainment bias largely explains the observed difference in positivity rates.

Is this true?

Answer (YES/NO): NO